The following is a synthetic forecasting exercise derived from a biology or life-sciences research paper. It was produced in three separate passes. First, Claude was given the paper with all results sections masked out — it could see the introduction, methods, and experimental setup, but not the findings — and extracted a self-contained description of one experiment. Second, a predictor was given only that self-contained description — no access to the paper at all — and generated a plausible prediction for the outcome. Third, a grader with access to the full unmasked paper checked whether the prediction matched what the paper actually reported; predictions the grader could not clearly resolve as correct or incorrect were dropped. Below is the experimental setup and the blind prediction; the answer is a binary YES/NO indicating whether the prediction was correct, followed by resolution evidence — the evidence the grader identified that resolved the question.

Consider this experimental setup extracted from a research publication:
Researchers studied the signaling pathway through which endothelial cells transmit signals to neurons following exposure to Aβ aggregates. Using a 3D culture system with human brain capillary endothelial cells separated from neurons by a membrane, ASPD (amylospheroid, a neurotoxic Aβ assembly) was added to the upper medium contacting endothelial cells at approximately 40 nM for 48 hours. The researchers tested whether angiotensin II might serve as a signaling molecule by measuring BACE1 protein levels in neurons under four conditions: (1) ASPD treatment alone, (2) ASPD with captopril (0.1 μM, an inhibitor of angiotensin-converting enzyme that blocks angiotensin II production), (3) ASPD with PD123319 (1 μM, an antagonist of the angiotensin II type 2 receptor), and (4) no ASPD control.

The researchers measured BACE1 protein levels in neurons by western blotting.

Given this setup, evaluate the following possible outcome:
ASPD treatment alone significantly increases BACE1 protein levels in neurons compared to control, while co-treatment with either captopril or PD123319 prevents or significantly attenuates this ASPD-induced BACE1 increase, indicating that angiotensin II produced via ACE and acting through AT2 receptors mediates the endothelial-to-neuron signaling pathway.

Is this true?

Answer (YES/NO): YES